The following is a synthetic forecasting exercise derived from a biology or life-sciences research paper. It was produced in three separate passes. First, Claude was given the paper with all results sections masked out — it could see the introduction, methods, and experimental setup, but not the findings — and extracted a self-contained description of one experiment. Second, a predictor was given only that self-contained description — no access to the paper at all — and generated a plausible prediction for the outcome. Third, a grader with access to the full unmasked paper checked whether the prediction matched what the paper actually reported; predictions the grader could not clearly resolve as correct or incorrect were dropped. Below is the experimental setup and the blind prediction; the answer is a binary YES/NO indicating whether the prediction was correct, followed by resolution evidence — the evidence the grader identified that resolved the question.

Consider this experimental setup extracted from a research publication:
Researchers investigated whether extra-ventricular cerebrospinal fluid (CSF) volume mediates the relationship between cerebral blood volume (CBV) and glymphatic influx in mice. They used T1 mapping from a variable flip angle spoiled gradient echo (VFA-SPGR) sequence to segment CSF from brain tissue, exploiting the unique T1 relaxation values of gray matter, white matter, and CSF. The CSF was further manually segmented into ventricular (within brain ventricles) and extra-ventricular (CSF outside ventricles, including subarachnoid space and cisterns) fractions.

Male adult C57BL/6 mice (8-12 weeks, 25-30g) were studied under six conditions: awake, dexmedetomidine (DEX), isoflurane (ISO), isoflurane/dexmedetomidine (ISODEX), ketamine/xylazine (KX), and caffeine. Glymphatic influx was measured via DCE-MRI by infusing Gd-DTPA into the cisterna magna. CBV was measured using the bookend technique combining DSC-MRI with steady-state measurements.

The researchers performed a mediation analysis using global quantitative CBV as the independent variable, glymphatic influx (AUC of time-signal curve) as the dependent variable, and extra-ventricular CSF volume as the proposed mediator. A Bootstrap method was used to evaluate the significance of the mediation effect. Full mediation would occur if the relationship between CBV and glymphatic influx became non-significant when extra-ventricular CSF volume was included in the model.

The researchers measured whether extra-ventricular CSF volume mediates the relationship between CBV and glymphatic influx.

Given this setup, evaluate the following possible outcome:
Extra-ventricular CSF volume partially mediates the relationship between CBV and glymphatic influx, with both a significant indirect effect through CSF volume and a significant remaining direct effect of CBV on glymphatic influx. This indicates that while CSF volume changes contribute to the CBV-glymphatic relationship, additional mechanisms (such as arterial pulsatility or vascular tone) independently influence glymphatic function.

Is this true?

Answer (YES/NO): NO